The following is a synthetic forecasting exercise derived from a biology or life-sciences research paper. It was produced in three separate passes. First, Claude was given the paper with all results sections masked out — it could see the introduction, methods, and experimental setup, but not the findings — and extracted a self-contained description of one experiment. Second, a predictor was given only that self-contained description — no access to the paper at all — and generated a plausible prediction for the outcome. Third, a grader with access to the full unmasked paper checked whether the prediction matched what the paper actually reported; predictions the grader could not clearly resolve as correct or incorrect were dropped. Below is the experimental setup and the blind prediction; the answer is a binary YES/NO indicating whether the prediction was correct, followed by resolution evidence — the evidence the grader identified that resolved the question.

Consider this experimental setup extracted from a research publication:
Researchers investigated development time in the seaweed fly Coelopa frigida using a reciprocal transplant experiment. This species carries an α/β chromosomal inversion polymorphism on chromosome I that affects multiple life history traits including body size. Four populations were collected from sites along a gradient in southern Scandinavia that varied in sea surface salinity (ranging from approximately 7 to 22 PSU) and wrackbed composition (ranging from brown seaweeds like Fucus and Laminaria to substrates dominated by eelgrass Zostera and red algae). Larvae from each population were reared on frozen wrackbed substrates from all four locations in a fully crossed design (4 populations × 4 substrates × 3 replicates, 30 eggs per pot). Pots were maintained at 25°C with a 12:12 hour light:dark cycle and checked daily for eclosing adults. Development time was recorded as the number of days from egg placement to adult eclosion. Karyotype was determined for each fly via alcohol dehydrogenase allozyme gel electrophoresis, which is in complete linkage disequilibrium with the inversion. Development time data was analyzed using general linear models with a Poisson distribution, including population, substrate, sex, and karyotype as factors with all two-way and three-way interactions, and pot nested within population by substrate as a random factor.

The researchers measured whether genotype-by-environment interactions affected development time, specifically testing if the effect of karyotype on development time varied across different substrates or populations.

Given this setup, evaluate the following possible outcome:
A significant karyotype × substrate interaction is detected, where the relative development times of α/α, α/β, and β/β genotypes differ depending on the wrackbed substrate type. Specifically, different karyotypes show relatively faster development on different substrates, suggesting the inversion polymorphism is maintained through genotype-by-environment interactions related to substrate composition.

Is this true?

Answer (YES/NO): NO